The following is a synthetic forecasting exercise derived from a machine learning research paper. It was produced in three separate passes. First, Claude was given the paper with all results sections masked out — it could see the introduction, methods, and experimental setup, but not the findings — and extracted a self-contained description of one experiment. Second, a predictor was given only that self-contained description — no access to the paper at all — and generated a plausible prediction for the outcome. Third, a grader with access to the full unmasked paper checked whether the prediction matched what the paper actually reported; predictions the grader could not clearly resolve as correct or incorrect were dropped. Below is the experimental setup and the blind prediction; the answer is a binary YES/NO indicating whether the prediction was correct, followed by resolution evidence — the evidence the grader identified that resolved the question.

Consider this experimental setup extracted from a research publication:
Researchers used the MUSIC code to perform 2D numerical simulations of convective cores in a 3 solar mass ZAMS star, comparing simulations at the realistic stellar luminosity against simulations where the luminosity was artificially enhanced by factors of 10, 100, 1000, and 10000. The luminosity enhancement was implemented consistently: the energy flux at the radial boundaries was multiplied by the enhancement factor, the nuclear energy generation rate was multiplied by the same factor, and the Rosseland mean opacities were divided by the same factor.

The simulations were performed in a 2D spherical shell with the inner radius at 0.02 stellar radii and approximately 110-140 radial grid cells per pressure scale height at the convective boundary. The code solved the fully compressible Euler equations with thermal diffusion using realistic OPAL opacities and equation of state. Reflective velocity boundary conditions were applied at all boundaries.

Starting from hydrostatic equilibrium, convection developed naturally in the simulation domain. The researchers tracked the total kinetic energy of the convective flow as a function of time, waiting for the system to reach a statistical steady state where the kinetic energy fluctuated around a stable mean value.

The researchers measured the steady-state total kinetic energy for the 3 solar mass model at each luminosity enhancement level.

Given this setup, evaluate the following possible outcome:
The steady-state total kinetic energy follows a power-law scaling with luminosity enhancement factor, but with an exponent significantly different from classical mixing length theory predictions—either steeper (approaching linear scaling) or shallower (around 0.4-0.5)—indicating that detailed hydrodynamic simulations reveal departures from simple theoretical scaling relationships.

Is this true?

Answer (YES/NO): NO